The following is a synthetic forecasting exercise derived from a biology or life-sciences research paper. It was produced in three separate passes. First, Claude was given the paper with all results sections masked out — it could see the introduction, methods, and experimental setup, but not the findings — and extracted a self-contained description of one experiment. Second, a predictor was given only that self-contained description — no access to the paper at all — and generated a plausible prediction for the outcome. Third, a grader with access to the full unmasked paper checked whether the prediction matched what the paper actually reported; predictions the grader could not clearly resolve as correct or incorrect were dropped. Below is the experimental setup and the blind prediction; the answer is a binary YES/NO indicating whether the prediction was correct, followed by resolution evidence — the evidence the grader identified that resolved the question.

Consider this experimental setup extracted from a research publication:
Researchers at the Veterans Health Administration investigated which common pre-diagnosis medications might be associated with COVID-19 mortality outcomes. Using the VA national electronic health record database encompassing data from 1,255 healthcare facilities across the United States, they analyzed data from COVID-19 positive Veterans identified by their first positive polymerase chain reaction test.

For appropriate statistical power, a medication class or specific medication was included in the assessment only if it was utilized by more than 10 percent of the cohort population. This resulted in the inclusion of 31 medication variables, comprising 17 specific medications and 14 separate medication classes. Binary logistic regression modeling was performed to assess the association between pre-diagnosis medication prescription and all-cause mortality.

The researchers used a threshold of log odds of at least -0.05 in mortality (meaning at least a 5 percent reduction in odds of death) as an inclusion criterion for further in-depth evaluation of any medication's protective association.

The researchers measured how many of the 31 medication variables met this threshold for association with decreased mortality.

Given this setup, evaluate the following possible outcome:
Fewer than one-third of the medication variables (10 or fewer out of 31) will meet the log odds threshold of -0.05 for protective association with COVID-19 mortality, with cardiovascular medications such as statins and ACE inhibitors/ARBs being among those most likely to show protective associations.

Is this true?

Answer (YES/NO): NO